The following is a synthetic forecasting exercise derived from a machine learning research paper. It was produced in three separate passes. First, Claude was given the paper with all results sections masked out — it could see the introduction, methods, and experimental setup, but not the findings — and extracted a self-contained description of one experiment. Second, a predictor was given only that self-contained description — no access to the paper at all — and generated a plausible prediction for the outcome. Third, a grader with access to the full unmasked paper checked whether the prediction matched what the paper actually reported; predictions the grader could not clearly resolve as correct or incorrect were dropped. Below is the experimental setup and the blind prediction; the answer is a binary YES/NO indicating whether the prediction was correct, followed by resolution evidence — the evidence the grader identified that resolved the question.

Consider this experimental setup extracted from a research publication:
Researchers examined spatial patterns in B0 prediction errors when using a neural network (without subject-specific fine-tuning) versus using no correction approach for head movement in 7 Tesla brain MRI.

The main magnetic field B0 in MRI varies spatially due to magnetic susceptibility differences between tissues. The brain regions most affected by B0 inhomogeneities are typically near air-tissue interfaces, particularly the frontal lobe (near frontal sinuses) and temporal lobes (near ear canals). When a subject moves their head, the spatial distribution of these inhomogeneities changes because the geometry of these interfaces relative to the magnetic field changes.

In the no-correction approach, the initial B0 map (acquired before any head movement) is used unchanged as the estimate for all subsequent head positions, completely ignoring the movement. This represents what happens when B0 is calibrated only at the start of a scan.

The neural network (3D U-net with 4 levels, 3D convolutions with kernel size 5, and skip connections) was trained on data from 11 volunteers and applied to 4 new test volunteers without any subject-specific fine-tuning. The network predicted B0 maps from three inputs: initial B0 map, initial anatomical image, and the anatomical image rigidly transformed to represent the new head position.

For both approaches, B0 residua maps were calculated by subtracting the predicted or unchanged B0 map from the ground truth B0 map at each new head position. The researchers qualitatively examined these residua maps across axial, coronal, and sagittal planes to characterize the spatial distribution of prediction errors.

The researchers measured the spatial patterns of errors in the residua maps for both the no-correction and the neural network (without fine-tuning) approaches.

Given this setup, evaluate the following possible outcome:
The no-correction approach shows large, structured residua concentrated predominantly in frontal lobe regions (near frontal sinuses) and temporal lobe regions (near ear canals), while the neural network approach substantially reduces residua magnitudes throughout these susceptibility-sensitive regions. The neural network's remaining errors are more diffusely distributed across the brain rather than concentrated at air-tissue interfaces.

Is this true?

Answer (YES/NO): NO